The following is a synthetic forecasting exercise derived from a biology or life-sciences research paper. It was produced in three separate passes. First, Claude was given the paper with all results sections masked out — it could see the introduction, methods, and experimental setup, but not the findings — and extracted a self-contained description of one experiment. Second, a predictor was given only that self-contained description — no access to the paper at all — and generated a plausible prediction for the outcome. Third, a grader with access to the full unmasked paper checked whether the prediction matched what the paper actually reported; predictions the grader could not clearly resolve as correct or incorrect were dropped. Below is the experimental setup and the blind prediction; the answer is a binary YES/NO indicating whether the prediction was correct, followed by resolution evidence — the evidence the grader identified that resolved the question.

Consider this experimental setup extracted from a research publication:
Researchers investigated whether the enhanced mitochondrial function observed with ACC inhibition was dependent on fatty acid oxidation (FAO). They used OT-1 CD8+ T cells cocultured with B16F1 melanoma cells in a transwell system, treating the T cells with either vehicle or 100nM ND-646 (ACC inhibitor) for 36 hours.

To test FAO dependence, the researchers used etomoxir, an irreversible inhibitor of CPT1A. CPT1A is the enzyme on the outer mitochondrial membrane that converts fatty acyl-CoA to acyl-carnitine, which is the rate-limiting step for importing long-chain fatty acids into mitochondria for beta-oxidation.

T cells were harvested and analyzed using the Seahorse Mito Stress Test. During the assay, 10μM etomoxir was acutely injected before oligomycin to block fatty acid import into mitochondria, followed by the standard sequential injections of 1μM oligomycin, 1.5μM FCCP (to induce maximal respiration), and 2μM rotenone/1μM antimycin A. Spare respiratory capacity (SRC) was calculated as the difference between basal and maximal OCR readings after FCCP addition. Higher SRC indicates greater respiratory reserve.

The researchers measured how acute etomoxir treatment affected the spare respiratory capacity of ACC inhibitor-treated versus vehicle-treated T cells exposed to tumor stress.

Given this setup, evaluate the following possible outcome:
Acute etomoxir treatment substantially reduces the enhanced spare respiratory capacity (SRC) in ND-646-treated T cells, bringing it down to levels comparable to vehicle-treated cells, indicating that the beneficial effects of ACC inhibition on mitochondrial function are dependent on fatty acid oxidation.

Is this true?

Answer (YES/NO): YES